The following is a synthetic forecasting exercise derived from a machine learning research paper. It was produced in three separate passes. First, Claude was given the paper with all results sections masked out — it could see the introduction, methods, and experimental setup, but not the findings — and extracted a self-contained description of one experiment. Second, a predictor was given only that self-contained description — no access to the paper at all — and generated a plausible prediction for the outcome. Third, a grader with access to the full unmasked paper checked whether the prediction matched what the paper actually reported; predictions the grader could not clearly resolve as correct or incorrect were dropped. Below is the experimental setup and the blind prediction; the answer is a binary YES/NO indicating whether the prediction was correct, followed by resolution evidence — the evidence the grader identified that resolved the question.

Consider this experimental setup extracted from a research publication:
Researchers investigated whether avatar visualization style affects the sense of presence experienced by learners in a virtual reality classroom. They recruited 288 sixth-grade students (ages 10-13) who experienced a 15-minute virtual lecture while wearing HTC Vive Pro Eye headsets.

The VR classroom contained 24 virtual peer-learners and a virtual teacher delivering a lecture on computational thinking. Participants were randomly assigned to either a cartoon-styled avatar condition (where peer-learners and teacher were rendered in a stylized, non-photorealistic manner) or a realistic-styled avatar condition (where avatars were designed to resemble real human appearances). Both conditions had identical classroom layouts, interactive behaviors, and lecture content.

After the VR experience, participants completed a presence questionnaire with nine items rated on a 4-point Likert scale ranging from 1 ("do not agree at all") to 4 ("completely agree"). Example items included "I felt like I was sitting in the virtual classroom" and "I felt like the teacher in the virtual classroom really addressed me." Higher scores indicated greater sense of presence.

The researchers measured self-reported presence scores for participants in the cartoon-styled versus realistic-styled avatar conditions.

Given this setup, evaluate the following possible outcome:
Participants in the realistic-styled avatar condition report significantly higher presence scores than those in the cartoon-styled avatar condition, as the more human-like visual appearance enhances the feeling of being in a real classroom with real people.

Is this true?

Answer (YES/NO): NO